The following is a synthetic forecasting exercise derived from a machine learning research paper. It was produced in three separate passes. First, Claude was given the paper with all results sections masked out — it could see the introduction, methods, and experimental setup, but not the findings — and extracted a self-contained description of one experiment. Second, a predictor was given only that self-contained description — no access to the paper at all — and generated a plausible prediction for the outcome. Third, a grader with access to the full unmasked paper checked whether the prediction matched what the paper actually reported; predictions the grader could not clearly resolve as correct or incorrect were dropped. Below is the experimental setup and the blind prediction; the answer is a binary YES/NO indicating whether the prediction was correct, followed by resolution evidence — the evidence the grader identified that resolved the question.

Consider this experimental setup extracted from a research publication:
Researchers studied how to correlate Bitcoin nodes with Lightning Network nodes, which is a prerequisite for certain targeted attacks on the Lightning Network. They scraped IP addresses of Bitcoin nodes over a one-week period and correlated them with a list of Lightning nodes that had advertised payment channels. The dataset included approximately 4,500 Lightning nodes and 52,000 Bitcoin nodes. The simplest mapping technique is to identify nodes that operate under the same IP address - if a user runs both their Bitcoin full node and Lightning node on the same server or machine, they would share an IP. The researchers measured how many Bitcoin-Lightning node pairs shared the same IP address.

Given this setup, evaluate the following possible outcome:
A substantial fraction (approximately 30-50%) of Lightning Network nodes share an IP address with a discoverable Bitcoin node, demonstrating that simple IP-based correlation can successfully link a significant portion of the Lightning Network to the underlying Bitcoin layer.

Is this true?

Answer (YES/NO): NO